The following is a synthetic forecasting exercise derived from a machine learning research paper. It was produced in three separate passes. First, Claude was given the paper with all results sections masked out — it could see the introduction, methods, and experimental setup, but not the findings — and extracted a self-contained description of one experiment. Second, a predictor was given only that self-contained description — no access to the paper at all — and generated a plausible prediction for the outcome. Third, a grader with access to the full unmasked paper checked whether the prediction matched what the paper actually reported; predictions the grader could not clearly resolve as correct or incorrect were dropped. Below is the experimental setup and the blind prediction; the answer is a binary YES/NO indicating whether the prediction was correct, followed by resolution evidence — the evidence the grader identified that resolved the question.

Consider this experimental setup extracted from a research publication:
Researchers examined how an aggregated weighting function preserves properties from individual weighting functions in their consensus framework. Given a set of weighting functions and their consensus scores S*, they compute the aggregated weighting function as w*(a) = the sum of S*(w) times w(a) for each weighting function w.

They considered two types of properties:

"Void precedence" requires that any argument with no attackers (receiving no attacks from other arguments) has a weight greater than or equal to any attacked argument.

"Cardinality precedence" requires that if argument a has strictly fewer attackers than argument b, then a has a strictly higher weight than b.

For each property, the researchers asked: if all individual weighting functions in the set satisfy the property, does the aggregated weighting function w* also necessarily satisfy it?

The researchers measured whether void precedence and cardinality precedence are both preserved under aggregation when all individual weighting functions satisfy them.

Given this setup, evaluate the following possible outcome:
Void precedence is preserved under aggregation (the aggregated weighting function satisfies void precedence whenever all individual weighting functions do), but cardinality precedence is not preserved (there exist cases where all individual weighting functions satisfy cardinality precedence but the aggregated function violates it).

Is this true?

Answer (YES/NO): NO